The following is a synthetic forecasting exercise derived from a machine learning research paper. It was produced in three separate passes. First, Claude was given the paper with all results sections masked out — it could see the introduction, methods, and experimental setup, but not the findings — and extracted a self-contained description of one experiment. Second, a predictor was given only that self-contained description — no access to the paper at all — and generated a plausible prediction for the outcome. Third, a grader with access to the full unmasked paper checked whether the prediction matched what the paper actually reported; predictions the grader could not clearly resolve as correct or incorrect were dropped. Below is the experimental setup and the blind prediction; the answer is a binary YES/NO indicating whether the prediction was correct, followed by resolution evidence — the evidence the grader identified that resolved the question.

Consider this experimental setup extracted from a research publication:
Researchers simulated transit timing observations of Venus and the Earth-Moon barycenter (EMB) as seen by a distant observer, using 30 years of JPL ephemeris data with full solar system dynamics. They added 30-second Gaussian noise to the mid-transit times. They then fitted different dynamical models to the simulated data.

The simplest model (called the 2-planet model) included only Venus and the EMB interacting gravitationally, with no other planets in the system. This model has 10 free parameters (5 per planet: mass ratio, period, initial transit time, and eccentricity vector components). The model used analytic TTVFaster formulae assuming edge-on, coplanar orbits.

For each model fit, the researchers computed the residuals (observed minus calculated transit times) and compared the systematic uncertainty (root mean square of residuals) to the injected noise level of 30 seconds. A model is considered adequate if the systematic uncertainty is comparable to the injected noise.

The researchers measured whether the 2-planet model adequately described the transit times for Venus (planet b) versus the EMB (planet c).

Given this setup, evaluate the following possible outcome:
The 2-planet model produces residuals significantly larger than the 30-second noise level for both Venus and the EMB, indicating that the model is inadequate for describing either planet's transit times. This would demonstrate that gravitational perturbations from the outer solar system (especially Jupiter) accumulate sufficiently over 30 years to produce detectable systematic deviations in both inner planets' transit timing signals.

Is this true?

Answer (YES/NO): YES